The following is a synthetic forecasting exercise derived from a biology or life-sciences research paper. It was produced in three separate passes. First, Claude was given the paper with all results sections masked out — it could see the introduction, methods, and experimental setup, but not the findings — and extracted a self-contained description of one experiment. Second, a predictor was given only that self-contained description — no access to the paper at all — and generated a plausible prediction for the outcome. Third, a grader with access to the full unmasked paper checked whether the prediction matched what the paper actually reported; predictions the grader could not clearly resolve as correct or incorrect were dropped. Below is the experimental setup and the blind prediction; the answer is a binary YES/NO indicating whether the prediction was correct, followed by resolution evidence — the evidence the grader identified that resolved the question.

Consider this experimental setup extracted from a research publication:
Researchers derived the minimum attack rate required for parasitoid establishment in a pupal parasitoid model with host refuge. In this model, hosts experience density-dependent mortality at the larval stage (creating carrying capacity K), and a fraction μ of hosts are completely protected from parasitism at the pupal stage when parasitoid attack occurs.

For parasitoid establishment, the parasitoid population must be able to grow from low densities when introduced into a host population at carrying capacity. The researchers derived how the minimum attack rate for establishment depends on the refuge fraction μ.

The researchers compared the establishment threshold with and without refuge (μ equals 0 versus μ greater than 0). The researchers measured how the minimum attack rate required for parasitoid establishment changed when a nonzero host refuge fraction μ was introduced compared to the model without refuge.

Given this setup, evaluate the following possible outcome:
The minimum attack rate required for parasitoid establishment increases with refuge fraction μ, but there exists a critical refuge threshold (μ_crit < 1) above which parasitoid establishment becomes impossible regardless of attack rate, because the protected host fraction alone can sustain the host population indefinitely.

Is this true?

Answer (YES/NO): NO